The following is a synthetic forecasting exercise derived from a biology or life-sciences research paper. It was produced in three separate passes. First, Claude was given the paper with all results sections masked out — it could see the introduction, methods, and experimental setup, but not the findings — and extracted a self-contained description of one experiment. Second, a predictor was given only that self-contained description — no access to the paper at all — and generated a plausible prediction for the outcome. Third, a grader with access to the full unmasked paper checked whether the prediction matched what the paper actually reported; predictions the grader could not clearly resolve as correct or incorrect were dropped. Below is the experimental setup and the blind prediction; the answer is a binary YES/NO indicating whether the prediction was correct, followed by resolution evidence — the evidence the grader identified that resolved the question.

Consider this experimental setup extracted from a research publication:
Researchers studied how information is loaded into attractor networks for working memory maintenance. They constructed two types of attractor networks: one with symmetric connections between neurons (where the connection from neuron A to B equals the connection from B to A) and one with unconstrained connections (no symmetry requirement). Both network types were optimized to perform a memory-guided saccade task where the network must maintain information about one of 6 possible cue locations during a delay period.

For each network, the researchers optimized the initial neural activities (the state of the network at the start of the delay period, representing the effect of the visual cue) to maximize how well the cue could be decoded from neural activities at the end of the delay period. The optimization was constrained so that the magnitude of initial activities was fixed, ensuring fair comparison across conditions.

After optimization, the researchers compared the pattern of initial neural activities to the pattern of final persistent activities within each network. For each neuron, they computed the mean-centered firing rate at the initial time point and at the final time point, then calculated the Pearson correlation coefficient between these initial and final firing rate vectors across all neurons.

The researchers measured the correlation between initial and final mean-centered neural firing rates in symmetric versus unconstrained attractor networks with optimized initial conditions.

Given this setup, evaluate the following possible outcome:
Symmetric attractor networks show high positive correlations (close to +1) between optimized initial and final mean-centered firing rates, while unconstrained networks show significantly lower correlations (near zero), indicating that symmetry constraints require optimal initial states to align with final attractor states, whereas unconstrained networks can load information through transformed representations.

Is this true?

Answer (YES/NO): YES